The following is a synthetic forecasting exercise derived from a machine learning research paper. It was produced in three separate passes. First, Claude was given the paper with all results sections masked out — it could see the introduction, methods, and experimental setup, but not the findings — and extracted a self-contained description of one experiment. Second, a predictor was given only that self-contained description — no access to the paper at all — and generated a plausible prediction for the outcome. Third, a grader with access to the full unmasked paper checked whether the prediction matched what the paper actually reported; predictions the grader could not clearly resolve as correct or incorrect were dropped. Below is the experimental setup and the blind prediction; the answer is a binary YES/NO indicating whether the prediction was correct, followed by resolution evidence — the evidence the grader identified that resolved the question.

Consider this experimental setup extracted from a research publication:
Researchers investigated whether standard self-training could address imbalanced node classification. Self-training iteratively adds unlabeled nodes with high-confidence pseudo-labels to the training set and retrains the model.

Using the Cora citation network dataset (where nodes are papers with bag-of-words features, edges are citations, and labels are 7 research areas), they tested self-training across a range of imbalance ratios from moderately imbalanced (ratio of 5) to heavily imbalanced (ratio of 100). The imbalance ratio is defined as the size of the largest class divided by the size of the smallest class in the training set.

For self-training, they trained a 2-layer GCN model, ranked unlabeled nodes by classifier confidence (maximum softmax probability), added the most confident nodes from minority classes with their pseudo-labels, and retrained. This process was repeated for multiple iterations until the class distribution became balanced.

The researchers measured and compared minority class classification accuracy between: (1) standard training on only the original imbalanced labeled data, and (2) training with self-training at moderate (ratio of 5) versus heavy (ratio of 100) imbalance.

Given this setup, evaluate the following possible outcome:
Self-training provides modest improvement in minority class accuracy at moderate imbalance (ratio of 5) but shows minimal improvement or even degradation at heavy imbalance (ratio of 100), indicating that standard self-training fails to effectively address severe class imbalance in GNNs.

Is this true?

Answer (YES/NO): NO